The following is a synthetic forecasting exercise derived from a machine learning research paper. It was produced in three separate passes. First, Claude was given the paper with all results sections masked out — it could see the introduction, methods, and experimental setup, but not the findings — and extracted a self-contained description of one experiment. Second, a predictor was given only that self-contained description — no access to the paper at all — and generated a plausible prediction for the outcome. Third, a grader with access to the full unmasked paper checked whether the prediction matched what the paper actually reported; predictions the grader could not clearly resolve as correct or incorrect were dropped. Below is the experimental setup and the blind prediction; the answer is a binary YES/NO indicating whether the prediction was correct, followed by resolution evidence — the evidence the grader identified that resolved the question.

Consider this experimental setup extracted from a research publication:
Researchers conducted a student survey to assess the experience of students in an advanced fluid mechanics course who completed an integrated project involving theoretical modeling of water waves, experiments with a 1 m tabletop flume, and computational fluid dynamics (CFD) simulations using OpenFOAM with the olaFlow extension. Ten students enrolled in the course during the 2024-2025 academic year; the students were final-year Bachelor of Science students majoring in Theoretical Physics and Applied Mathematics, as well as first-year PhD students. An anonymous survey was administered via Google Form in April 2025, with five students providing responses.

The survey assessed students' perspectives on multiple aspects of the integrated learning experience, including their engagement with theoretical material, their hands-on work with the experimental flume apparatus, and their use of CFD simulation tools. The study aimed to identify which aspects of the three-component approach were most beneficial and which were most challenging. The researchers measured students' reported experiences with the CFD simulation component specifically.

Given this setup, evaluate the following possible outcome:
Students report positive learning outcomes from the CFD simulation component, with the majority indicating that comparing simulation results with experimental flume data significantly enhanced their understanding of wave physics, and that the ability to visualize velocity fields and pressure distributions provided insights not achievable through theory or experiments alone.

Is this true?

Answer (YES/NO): NO